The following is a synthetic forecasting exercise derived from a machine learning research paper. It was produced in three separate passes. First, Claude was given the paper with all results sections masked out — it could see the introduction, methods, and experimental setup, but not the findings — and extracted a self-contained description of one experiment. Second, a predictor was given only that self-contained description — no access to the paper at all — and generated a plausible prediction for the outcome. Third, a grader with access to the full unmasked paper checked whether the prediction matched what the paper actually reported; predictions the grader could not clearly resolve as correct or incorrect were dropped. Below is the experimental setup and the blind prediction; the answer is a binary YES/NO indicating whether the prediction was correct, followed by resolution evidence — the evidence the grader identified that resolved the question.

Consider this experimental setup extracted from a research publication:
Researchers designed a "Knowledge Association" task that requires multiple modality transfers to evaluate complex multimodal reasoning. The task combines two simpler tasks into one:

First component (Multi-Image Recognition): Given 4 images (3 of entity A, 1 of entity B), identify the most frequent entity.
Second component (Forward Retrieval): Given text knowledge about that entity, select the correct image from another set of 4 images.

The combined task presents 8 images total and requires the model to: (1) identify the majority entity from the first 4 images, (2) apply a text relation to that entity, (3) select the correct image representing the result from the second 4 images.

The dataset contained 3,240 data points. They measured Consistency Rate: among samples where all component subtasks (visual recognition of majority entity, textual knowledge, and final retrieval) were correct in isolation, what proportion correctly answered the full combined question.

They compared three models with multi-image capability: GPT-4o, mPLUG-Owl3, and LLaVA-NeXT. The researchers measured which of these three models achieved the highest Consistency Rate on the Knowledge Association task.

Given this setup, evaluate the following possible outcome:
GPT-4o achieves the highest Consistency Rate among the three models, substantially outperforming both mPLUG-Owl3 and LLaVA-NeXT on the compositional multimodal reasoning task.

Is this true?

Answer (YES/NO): YES